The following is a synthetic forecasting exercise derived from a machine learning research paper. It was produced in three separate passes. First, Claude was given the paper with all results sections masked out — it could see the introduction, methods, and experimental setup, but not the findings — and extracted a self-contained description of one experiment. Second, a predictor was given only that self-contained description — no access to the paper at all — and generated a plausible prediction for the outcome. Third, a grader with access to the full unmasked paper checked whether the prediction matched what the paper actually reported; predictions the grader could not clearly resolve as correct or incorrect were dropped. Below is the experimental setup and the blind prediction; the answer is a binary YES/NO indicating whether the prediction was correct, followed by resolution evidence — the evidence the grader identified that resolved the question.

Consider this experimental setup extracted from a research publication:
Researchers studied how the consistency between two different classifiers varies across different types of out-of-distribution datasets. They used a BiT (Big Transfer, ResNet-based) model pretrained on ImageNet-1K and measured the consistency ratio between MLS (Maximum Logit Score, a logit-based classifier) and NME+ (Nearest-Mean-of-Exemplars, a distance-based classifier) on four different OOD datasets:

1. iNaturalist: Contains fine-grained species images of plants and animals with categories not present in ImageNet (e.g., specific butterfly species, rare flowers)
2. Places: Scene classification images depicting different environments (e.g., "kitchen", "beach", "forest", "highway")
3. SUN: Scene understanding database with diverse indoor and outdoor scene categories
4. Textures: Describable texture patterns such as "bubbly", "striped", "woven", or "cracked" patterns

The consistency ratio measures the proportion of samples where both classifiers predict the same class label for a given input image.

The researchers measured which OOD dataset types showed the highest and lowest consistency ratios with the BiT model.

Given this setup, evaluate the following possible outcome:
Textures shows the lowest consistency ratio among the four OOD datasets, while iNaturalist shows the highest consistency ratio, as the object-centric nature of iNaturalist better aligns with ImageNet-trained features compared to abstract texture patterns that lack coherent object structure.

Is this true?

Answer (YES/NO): NO